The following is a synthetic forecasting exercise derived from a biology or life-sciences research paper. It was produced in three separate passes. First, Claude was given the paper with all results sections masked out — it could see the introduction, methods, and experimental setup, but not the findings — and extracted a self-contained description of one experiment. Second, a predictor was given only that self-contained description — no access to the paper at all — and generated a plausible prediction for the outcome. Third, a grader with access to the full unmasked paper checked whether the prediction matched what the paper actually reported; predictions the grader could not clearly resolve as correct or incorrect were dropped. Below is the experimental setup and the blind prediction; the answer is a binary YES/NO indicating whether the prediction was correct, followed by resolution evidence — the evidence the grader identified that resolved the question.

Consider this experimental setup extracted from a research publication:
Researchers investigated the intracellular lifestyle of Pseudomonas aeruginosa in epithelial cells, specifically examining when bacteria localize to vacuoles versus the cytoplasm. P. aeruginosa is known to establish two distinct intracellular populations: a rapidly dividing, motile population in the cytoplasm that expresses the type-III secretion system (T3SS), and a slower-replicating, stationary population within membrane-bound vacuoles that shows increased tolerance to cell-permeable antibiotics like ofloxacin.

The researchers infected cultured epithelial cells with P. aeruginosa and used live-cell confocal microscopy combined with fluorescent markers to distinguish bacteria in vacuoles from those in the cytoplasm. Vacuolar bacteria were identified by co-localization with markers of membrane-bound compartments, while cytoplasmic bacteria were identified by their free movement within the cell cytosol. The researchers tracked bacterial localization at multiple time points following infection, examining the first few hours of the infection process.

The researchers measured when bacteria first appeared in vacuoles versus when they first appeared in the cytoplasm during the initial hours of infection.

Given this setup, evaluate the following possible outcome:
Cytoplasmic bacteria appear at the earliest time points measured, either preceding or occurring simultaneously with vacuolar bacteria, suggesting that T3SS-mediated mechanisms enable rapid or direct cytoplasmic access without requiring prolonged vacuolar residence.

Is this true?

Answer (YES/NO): NO